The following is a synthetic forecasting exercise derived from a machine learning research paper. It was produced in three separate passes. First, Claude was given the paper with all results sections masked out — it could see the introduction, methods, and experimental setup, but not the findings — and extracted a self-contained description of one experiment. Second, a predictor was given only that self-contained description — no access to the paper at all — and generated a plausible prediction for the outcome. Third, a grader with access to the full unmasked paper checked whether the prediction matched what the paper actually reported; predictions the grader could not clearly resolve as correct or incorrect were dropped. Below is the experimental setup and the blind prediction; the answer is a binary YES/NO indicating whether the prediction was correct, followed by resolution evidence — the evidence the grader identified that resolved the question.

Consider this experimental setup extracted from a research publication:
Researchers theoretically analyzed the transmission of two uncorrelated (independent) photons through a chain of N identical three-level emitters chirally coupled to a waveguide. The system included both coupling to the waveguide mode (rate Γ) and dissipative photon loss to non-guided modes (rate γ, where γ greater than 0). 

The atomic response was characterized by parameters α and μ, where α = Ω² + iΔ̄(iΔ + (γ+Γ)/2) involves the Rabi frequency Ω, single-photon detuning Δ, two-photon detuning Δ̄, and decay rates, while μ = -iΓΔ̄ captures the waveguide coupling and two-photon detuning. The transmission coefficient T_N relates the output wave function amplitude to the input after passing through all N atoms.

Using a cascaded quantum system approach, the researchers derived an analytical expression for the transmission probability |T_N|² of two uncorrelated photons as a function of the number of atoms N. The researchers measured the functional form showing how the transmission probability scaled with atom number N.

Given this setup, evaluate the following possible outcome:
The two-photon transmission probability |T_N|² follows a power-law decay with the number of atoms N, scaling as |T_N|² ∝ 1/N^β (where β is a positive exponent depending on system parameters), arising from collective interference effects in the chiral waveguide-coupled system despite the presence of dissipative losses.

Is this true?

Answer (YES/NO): NO